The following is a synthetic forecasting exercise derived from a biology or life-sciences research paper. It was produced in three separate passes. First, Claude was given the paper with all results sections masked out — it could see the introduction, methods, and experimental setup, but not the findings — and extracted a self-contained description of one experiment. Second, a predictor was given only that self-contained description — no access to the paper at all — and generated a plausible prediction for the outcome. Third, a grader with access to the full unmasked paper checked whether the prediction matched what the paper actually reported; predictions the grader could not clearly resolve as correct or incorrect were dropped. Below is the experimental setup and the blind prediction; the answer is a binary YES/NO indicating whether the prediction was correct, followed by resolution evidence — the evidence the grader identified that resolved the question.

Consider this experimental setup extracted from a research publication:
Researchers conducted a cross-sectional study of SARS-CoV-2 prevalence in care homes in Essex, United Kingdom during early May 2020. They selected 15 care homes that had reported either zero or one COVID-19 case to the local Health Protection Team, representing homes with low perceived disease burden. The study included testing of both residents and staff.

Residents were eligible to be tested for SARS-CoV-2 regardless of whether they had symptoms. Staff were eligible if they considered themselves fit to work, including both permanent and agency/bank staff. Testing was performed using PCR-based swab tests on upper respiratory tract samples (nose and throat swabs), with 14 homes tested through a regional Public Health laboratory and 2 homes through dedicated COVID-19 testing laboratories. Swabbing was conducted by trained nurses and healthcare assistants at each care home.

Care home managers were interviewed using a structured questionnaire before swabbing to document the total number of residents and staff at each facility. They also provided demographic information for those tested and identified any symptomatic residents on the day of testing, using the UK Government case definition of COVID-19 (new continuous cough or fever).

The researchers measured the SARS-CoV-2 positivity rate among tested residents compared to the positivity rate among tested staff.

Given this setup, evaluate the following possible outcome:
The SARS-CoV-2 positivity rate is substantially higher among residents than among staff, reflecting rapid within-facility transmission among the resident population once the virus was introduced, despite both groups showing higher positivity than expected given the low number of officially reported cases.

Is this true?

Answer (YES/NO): YES